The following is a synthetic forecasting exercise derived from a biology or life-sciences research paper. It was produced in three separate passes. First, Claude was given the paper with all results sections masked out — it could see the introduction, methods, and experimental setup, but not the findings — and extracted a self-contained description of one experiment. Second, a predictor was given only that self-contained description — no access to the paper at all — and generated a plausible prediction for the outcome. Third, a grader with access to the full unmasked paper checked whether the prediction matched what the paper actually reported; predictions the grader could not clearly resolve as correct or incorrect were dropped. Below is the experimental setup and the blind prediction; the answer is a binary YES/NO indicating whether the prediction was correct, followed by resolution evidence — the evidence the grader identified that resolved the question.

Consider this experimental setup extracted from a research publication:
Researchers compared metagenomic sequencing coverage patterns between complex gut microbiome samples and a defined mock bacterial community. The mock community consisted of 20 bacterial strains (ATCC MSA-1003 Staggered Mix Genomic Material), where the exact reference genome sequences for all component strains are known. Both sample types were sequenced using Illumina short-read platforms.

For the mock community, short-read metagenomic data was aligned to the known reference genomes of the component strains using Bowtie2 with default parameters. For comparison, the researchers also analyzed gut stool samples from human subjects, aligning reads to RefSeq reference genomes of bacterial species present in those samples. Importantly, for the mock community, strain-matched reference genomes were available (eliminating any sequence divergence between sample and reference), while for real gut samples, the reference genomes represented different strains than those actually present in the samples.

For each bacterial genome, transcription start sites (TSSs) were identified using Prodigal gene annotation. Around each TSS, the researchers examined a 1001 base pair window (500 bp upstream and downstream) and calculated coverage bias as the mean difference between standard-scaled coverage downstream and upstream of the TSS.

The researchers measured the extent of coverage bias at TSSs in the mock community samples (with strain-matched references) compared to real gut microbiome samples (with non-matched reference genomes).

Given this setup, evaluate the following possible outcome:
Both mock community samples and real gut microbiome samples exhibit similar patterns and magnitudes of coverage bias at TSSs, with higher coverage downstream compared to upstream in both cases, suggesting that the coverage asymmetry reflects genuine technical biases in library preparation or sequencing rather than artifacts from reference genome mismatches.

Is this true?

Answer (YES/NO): NO